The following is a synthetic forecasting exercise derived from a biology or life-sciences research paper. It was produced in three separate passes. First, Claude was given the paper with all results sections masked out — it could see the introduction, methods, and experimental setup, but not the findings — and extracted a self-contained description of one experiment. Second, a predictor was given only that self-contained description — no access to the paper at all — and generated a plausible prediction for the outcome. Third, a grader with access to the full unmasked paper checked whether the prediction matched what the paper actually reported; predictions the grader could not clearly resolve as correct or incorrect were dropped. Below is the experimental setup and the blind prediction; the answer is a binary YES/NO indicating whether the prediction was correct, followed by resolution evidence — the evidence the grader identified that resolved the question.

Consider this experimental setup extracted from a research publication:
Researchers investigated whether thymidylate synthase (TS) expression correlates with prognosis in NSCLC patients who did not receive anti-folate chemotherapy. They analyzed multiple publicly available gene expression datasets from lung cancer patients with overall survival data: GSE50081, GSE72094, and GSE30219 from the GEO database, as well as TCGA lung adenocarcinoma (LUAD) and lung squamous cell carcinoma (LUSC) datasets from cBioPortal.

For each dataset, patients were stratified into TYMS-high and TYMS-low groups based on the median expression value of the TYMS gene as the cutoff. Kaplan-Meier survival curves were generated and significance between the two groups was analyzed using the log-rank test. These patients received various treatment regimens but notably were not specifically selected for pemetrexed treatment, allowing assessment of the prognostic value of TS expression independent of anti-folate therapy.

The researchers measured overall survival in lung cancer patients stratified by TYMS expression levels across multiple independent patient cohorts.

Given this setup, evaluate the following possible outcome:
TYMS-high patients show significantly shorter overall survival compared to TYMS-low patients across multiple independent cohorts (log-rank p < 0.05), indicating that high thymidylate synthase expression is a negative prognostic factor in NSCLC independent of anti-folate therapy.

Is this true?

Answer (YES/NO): YES